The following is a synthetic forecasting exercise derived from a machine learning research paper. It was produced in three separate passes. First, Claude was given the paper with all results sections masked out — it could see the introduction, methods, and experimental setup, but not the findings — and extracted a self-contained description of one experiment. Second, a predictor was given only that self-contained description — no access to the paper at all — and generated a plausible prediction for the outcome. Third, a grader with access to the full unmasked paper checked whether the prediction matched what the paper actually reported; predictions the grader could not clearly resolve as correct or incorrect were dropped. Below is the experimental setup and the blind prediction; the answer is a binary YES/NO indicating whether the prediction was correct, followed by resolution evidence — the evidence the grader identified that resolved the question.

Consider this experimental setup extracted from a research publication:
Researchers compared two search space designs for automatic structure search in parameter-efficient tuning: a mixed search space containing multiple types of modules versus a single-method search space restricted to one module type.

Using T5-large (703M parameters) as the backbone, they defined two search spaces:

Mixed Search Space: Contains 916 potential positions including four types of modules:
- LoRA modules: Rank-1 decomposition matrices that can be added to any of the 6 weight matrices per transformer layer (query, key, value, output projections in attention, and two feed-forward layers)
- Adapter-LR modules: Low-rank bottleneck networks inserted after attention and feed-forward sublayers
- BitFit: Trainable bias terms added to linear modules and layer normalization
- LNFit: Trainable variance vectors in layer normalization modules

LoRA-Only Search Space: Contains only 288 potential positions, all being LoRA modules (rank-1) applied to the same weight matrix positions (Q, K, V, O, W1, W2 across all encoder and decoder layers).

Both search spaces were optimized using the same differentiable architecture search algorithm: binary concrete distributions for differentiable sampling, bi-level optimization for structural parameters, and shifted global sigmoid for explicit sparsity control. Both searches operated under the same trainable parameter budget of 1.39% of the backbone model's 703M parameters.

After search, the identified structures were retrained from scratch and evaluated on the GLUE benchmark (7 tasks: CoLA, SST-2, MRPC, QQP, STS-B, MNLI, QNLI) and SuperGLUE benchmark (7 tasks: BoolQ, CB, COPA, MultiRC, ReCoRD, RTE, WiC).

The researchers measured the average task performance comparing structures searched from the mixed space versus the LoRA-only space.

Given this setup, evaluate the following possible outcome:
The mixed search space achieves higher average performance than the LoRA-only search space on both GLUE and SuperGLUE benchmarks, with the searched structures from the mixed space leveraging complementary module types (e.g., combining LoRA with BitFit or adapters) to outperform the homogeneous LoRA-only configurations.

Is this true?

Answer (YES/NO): YES